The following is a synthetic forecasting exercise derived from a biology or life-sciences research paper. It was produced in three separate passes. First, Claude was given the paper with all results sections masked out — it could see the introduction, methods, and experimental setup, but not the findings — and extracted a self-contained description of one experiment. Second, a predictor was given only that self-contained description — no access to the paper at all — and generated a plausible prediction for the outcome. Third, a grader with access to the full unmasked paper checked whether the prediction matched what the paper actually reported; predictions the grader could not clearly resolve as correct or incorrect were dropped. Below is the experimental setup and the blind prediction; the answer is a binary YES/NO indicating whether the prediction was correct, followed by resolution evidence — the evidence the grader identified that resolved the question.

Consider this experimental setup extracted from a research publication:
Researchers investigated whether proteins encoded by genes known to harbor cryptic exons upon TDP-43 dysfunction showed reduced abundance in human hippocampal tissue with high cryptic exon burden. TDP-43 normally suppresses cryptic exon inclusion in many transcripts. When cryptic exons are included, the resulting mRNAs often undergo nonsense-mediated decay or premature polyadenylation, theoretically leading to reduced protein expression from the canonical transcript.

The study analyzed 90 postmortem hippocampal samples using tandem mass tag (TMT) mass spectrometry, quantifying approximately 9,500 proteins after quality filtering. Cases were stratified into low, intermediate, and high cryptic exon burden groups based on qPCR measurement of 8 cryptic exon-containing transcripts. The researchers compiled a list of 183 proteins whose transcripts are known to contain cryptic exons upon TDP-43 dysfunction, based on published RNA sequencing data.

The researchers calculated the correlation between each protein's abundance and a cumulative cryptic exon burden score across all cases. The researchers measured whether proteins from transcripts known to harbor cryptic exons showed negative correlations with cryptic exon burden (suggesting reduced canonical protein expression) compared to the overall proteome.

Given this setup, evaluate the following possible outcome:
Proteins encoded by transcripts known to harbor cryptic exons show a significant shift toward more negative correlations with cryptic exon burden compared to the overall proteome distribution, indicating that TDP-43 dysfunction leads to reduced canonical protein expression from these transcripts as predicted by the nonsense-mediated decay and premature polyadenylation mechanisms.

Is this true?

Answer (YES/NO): YES